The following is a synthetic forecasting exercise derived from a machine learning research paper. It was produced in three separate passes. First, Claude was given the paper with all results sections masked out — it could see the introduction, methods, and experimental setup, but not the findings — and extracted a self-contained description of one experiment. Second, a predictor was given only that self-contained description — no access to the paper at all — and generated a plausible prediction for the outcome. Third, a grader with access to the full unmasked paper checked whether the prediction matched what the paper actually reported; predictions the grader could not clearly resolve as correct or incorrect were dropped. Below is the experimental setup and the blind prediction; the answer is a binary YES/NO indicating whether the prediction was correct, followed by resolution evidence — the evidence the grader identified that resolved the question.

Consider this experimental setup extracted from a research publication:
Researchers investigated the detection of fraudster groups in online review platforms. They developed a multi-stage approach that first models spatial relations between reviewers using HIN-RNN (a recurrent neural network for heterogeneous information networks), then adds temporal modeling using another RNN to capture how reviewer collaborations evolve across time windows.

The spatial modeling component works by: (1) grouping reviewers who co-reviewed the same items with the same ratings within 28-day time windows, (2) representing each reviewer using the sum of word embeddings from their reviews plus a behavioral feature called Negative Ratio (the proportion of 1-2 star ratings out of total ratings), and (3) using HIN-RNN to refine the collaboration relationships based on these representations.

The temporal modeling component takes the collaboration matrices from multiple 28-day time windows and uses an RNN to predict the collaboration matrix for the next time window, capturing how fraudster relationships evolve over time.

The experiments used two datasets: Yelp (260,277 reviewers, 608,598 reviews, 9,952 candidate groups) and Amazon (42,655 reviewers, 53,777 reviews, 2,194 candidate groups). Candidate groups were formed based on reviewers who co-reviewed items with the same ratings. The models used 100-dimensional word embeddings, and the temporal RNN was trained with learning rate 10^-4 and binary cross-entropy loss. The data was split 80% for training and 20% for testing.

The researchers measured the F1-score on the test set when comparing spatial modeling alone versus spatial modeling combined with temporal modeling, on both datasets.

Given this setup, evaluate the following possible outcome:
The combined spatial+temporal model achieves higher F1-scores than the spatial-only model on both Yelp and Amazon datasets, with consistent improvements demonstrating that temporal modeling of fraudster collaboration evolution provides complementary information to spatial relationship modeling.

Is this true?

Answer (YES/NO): NO